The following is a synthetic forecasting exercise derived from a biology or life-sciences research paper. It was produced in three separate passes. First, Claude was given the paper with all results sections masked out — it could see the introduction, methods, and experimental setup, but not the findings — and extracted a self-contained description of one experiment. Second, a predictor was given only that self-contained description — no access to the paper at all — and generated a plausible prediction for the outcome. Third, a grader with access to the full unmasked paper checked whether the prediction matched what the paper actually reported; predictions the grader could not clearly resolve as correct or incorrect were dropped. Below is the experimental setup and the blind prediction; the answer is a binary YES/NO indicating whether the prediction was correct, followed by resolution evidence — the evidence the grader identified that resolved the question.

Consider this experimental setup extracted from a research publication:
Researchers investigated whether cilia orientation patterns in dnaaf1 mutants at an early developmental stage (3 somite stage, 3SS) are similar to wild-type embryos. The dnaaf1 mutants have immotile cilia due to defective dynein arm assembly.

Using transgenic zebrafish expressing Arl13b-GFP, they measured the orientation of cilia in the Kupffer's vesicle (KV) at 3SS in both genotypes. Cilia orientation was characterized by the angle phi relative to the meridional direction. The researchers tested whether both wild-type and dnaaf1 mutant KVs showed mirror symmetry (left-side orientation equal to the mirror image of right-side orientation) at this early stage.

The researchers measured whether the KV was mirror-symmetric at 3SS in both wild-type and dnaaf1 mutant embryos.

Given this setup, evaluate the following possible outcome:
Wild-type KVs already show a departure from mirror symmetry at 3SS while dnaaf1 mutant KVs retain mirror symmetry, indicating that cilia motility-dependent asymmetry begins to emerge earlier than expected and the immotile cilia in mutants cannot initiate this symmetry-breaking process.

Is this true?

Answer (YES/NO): NO